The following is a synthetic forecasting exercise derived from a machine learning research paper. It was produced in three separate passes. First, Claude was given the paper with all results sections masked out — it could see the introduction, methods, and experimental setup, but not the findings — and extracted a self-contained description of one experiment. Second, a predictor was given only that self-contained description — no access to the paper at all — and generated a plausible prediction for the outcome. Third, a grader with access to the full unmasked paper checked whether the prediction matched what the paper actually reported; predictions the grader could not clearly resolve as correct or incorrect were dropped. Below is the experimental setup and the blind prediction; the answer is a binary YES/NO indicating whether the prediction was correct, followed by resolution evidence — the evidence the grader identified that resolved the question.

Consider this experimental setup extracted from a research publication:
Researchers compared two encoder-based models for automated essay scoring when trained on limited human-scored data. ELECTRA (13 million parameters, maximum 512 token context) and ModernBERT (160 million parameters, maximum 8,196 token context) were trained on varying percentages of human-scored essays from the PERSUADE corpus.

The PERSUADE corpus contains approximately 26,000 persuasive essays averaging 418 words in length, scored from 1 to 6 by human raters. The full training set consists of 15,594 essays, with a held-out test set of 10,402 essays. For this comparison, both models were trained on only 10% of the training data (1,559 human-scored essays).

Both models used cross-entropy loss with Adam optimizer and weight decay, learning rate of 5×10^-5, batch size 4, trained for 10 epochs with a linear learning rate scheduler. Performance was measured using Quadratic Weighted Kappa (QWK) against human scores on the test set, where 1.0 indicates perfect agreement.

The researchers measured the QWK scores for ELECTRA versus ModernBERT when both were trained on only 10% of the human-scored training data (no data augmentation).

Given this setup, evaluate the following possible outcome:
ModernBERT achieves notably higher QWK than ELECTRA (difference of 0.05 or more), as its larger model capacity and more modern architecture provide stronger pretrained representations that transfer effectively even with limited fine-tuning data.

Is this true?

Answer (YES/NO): YES